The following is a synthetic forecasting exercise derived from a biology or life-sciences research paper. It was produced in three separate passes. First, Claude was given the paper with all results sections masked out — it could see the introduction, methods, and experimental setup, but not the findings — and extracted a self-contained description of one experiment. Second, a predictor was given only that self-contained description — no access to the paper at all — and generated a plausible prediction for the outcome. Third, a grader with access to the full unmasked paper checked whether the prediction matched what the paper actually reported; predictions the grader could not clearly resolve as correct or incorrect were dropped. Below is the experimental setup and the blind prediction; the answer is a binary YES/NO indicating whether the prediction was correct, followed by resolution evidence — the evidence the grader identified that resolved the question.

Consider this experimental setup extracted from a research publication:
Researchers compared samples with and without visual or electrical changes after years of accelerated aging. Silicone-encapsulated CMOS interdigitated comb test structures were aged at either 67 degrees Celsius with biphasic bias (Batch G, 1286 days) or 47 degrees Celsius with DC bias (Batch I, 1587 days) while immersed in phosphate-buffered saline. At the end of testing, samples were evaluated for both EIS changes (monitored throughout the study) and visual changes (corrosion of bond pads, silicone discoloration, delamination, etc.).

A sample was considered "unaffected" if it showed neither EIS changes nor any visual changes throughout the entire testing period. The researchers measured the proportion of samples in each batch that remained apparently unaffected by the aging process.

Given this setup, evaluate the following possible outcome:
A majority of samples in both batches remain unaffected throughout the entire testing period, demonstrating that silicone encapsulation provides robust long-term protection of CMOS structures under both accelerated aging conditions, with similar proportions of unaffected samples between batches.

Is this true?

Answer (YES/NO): NO